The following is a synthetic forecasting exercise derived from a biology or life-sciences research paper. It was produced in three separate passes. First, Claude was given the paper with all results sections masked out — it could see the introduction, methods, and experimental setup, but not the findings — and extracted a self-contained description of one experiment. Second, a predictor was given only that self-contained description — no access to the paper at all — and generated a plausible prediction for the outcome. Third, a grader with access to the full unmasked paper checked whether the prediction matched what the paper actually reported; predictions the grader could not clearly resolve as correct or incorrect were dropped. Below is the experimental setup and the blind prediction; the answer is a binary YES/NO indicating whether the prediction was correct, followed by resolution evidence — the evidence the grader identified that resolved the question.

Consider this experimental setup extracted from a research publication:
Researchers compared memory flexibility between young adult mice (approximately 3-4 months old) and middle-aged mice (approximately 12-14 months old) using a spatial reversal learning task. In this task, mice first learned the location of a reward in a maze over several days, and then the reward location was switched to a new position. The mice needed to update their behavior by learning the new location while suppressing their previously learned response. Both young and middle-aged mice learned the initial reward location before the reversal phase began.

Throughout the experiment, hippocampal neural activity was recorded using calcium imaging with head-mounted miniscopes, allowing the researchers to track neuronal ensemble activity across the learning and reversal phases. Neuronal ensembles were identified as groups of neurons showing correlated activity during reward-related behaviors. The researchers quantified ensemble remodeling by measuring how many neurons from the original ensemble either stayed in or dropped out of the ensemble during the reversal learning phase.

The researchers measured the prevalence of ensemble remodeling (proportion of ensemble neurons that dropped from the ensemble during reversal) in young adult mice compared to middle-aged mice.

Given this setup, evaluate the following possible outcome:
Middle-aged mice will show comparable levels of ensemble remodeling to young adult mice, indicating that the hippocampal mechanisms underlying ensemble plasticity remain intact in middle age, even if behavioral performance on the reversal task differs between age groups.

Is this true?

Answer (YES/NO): NO